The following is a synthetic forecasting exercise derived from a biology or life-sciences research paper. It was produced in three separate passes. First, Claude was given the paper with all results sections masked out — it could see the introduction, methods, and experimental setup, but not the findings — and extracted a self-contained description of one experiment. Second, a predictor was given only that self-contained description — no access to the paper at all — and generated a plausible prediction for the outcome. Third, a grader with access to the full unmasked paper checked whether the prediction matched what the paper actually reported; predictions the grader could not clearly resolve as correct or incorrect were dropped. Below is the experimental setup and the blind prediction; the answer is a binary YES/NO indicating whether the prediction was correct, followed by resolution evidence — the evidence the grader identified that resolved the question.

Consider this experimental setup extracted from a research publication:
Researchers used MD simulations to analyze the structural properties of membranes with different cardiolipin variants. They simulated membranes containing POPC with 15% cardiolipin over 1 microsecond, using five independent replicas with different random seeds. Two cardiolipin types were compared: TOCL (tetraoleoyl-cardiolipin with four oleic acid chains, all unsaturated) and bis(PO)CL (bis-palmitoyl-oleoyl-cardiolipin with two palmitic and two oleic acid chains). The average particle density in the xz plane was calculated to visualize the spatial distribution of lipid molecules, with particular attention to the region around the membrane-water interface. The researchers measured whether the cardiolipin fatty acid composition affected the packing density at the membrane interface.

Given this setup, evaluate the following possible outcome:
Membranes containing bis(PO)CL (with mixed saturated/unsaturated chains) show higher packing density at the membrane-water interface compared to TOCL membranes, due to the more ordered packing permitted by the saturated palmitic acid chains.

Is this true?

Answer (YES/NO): NO